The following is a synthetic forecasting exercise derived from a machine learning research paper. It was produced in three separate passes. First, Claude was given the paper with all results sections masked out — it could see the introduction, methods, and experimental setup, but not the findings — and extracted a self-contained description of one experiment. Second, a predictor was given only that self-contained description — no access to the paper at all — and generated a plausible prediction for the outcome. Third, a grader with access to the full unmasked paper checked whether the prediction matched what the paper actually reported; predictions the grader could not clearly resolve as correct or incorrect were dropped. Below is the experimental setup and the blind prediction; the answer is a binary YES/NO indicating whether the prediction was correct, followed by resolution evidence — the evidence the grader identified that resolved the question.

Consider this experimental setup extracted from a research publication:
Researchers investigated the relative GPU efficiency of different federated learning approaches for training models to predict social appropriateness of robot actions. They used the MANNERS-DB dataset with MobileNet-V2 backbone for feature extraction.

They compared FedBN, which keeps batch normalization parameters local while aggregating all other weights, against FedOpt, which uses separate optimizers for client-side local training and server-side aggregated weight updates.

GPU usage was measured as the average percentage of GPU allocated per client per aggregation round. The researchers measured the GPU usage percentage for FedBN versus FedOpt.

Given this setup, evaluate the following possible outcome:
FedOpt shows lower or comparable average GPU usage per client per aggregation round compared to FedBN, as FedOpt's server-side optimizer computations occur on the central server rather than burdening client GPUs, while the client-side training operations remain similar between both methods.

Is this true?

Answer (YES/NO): YES